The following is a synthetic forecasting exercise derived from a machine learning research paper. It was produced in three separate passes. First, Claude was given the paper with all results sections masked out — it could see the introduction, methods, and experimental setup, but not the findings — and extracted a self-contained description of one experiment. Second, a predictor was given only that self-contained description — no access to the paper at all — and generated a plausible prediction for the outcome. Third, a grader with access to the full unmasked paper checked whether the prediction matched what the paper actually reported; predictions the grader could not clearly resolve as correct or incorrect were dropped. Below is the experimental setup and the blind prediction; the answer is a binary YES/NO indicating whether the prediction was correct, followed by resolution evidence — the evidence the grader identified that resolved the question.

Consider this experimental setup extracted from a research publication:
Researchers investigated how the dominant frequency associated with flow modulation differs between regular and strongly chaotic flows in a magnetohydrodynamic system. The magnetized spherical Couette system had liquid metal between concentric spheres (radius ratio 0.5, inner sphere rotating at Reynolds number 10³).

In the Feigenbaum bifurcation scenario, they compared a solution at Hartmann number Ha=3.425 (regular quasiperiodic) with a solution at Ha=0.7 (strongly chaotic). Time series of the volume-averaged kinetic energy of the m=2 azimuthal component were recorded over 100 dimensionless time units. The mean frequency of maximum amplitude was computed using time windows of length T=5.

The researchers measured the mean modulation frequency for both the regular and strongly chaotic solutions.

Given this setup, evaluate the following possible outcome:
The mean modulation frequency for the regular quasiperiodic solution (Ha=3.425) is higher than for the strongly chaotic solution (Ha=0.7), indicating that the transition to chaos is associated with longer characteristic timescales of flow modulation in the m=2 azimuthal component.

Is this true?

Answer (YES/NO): NO